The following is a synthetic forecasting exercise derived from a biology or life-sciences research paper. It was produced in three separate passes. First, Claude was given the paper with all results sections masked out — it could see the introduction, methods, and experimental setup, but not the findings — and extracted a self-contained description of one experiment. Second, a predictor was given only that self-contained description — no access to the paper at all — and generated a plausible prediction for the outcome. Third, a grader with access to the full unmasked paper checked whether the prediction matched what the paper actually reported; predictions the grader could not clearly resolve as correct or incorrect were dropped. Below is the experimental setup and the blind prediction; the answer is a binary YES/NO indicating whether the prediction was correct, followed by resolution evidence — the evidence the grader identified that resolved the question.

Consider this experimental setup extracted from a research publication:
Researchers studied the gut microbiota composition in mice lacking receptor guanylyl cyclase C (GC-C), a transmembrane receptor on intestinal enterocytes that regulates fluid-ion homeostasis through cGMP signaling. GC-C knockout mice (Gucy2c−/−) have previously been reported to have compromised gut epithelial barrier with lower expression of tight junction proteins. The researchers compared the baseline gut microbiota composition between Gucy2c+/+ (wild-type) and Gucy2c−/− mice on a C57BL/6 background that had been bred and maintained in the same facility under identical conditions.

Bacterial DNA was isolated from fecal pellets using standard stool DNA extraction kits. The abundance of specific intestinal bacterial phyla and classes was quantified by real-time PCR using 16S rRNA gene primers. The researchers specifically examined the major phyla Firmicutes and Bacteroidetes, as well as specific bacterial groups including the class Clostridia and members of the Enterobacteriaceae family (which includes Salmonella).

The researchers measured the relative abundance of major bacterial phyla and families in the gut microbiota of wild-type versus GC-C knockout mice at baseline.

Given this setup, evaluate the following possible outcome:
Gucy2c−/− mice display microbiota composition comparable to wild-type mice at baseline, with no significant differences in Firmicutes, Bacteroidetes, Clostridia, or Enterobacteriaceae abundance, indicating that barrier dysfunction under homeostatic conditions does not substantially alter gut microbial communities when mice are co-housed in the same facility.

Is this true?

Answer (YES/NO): NO